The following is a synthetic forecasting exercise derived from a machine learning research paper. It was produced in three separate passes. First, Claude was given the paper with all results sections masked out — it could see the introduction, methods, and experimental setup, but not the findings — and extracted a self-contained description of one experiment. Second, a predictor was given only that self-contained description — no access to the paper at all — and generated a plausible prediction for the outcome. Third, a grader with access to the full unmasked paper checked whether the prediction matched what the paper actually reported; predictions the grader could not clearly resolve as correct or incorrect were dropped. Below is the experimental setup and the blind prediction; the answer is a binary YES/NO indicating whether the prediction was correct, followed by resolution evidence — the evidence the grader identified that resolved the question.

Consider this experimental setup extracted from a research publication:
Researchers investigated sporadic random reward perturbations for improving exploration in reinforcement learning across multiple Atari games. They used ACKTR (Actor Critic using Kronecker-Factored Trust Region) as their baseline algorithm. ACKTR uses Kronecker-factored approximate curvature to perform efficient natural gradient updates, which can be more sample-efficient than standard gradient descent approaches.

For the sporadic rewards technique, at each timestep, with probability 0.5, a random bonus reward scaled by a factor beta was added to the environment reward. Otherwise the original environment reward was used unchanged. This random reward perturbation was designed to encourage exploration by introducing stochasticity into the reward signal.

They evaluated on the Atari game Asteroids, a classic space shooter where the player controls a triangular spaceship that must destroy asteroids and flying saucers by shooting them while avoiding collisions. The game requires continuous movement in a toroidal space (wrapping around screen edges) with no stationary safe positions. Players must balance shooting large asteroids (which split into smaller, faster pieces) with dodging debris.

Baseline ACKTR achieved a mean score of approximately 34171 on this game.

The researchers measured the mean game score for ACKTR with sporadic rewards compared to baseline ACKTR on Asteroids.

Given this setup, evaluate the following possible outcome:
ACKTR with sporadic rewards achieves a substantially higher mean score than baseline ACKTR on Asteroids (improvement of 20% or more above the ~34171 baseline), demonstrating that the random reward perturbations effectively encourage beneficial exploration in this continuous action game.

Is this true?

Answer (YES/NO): NO